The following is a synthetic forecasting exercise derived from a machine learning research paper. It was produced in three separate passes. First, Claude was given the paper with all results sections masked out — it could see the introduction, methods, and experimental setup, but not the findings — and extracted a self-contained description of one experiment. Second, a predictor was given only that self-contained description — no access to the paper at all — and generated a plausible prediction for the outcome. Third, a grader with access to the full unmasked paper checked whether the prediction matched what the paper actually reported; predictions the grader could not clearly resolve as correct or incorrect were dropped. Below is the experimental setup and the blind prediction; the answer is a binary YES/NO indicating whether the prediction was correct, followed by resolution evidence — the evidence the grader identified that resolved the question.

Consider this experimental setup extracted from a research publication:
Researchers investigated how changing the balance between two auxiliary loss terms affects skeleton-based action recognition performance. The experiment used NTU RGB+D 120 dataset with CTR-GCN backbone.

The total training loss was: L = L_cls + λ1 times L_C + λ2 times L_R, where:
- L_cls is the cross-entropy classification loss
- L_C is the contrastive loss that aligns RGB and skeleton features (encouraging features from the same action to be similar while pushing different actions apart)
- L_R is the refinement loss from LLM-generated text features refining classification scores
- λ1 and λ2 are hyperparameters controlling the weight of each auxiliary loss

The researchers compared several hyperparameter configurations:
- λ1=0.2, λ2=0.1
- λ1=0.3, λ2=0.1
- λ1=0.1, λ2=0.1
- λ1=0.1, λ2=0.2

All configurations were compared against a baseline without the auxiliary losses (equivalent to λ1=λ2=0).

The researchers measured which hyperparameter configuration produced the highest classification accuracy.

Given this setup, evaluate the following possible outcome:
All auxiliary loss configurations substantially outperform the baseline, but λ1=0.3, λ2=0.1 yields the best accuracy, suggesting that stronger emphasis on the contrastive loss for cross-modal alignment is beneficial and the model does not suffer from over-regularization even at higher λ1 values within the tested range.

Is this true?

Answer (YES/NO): NO